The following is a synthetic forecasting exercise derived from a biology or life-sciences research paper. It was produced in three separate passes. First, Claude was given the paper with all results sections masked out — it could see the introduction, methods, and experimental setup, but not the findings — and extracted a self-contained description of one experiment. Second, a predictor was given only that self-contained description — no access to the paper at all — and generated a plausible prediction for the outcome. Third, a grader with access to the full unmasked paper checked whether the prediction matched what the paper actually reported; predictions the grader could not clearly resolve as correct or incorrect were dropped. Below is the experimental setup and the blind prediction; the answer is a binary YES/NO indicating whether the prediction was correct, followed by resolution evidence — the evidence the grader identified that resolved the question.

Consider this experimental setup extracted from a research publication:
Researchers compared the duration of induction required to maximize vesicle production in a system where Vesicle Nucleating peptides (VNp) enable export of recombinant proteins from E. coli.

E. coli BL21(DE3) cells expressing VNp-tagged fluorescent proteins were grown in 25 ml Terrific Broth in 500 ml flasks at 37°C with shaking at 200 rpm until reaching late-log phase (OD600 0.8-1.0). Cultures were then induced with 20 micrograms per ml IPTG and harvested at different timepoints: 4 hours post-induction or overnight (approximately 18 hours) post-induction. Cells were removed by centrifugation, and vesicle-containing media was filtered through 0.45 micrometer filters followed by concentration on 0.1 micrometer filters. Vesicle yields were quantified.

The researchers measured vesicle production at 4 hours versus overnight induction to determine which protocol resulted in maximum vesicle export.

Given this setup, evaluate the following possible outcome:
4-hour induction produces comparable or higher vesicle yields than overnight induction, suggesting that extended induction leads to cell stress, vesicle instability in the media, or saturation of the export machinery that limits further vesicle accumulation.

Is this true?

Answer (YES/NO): NO